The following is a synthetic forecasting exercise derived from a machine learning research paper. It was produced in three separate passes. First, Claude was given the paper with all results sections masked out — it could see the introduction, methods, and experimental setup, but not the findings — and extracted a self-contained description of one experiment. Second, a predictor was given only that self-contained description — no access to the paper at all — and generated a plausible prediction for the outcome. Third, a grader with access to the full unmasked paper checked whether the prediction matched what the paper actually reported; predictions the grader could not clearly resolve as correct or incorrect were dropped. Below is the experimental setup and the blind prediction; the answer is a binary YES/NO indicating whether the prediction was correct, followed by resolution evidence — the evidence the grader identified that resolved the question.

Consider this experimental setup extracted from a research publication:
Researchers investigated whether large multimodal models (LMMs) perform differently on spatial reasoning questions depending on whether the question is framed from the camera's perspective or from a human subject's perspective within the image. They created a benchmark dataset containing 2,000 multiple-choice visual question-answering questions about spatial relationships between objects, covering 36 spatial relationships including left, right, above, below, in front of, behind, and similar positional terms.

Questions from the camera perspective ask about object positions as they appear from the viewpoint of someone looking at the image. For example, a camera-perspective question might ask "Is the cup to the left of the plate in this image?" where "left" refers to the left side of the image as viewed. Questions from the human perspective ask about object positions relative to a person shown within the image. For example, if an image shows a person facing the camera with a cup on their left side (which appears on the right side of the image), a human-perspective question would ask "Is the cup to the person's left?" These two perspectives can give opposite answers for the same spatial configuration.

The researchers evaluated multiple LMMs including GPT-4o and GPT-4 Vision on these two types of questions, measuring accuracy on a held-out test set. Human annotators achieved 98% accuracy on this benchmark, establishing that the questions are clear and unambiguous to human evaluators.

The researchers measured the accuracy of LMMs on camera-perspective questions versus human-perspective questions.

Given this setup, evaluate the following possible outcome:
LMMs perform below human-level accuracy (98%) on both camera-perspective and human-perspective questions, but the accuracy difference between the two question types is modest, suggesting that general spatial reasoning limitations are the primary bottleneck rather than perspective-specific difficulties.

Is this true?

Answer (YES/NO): NO